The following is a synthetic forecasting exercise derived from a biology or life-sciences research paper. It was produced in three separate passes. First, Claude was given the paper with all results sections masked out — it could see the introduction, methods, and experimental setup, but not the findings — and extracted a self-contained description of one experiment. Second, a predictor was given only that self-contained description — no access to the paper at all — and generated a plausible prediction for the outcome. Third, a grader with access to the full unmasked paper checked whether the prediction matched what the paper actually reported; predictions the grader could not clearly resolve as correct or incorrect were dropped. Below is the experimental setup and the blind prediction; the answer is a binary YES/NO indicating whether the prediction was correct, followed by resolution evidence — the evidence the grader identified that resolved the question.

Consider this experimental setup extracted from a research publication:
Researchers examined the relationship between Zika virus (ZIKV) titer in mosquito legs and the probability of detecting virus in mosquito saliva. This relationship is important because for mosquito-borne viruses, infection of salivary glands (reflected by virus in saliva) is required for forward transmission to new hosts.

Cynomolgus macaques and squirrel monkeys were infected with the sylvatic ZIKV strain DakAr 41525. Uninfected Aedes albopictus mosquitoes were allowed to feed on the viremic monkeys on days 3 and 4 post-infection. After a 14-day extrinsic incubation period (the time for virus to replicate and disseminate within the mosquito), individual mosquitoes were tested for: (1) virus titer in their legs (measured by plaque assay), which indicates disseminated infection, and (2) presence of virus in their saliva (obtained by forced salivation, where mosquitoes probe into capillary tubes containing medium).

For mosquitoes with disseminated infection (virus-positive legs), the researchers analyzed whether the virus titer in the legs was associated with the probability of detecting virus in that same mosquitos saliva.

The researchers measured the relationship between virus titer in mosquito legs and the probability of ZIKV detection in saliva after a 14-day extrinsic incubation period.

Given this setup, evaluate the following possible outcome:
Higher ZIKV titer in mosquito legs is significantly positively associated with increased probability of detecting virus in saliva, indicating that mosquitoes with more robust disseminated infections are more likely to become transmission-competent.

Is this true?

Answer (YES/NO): YES